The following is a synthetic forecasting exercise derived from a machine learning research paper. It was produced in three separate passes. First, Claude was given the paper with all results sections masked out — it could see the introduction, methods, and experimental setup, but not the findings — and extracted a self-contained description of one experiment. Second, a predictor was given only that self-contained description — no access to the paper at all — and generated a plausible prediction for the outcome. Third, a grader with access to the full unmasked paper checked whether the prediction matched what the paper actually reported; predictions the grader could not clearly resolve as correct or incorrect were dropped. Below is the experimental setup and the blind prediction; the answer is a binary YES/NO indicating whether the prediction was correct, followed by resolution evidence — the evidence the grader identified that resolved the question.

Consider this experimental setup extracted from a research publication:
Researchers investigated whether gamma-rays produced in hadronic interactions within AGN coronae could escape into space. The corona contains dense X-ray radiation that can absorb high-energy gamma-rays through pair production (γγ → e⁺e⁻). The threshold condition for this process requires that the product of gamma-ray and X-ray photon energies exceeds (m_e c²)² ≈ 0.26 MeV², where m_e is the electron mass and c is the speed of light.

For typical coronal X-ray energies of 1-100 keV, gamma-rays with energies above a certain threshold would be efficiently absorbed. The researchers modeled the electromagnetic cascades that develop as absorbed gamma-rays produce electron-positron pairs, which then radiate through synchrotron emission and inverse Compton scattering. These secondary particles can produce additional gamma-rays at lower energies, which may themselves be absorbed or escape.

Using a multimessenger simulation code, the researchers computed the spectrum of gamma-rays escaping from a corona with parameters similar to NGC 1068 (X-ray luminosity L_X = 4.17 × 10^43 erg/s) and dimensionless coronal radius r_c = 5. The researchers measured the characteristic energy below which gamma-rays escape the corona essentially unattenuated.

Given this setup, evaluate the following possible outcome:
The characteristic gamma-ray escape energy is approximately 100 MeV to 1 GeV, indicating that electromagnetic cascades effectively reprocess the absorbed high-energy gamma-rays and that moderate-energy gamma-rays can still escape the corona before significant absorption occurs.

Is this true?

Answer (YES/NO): NO